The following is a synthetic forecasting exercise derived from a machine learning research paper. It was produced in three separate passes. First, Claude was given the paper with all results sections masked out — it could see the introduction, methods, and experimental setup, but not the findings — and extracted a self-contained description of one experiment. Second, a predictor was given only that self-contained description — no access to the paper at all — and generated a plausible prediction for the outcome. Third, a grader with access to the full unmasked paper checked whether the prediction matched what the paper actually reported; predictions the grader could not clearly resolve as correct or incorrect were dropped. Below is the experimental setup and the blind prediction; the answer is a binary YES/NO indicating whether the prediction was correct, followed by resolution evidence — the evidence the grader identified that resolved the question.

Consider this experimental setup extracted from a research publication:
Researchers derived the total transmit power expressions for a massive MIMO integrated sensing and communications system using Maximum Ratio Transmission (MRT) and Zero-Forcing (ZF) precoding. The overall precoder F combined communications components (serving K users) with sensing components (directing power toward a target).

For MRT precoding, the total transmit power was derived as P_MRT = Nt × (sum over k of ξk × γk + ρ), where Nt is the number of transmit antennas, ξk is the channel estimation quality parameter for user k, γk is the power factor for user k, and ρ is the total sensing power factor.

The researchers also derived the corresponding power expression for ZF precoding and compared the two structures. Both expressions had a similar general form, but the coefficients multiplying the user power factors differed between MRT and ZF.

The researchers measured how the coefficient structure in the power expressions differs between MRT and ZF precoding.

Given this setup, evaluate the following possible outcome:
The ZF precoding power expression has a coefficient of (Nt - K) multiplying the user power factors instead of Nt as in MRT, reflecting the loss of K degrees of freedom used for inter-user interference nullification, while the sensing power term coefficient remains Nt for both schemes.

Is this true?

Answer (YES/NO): NO